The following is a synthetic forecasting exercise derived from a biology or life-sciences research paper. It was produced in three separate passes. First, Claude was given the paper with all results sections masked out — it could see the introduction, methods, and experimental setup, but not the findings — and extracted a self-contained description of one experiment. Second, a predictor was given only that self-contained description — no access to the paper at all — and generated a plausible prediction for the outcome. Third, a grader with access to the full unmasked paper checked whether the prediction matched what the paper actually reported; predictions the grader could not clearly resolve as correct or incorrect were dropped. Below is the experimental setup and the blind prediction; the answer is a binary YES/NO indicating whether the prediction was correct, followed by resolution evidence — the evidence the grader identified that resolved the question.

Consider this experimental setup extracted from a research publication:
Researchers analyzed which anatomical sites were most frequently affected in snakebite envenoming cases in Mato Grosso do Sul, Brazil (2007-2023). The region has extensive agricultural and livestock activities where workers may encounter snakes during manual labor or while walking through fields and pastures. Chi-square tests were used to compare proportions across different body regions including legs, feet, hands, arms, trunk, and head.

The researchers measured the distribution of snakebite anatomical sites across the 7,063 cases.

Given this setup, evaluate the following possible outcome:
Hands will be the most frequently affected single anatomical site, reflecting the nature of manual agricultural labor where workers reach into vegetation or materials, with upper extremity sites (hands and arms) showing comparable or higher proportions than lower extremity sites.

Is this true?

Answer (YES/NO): NO